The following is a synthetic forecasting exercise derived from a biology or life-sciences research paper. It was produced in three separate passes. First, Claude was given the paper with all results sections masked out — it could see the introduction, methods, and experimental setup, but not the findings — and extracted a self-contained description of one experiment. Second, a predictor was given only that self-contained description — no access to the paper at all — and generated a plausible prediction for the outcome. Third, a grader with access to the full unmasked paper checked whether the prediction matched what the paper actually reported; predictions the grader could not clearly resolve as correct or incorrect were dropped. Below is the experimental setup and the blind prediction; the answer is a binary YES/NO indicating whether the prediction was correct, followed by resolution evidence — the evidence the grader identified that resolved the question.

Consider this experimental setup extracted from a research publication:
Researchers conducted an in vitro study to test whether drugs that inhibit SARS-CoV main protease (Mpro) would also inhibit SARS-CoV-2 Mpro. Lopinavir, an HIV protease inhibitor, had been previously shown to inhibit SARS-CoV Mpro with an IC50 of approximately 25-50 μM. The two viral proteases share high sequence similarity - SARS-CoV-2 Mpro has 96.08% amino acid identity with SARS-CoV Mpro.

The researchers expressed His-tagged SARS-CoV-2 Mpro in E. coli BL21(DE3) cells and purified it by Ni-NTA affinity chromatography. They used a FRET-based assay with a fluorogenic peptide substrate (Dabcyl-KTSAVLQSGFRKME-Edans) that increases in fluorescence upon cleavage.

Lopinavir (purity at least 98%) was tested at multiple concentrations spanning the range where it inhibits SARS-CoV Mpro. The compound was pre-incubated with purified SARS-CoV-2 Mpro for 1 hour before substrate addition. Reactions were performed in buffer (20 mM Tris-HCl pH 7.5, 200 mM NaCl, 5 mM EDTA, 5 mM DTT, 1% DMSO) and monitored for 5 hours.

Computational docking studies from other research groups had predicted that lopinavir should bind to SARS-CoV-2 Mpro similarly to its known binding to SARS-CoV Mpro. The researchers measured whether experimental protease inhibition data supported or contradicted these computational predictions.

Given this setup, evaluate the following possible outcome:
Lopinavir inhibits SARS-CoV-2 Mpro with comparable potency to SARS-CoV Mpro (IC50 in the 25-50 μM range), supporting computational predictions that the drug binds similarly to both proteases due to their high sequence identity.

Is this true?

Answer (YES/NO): NO